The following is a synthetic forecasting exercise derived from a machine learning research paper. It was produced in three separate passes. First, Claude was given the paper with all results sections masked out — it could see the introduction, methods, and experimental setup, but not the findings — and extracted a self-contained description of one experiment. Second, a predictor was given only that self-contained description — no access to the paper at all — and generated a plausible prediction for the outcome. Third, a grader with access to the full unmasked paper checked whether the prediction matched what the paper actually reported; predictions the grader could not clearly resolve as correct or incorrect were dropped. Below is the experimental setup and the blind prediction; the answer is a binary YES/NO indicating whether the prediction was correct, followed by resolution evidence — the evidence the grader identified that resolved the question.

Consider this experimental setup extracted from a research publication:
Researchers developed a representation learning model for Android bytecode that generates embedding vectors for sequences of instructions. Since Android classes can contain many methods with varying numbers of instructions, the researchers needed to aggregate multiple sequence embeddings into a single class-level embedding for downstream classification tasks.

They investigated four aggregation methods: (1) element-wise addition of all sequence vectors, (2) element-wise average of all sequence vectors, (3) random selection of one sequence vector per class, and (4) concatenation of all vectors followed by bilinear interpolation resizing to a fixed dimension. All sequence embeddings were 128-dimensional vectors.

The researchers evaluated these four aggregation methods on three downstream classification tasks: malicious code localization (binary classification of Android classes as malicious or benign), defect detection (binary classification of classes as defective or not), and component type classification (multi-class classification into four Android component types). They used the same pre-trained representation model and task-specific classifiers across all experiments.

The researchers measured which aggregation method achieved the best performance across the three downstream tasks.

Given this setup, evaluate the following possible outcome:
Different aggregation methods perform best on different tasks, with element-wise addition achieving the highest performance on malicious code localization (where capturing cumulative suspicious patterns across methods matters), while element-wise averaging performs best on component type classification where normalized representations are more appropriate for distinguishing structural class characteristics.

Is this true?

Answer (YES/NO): NO